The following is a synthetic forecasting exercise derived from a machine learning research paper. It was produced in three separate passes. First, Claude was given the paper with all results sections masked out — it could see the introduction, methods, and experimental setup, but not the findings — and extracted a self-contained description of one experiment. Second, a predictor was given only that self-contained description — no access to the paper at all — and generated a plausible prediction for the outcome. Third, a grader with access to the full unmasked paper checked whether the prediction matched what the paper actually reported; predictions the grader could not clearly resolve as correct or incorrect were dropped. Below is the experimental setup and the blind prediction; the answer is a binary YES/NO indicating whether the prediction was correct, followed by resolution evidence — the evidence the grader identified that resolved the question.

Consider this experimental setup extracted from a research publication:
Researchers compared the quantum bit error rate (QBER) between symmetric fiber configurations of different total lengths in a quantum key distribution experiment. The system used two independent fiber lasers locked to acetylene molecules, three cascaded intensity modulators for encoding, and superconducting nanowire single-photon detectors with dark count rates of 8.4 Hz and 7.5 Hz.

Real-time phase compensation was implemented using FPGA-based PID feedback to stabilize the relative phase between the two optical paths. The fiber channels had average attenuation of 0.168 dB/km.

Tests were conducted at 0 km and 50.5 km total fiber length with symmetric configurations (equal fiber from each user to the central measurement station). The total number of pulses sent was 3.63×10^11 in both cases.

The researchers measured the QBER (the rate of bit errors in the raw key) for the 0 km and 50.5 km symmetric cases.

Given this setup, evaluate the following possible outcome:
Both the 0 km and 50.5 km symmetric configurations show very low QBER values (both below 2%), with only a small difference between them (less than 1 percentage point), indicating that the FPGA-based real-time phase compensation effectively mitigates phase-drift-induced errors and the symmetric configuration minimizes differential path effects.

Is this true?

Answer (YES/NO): NO